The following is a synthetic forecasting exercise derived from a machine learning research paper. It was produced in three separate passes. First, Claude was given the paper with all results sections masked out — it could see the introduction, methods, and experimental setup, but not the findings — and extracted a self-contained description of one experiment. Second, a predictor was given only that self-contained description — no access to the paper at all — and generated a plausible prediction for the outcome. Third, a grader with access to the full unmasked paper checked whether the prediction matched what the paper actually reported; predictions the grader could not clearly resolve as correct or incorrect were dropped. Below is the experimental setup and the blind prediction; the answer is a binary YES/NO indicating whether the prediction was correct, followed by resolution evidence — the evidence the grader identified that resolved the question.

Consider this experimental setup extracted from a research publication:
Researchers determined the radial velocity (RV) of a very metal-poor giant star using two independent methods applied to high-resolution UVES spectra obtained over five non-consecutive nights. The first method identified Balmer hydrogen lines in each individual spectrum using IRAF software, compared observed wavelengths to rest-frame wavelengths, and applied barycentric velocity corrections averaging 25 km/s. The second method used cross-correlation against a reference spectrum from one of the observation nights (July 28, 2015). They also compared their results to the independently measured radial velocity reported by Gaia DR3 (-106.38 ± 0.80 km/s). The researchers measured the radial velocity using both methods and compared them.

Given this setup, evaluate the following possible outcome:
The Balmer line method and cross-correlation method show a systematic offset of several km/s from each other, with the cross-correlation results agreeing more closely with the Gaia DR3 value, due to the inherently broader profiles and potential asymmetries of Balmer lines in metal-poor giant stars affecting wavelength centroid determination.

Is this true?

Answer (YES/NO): NO